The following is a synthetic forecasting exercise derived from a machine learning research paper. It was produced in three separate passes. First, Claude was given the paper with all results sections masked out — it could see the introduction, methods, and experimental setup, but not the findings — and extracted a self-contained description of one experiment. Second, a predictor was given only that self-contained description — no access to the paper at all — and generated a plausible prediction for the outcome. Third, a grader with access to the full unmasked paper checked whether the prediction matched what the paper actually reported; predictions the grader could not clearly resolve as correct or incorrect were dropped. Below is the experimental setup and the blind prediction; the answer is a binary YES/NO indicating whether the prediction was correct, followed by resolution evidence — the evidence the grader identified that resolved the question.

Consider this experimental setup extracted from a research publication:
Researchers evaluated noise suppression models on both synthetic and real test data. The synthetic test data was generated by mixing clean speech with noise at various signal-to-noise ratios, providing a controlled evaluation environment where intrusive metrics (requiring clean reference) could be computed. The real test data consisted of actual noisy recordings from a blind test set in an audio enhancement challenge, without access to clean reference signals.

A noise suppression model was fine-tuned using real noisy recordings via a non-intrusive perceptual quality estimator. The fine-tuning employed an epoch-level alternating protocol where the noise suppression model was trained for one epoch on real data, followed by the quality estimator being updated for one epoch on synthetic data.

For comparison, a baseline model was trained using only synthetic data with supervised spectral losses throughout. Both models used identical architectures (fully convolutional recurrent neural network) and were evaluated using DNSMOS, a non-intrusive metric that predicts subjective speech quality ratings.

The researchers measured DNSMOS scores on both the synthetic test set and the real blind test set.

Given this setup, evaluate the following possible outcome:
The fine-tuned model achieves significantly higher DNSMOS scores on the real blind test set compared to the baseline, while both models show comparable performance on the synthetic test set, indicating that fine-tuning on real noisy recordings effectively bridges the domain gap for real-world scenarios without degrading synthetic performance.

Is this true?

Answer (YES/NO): NO